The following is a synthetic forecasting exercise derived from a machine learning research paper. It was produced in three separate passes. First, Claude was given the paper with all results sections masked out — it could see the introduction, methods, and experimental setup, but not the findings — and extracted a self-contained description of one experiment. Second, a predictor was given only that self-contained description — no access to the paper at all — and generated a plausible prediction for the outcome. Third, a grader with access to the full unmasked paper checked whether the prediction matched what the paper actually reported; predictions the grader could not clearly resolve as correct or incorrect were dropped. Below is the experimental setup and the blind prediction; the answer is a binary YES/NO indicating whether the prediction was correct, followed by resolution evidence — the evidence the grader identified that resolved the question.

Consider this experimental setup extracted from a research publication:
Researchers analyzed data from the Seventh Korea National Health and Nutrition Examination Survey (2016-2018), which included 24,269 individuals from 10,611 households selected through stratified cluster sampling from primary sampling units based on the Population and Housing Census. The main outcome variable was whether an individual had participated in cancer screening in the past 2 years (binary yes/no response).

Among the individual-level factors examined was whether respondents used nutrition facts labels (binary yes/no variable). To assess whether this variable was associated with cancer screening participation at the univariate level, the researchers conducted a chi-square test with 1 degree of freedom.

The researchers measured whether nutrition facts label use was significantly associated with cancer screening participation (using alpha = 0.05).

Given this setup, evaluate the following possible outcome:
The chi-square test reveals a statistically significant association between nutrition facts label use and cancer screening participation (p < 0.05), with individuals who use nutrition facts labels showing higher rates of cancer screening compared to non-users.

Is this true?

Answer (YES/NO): NO